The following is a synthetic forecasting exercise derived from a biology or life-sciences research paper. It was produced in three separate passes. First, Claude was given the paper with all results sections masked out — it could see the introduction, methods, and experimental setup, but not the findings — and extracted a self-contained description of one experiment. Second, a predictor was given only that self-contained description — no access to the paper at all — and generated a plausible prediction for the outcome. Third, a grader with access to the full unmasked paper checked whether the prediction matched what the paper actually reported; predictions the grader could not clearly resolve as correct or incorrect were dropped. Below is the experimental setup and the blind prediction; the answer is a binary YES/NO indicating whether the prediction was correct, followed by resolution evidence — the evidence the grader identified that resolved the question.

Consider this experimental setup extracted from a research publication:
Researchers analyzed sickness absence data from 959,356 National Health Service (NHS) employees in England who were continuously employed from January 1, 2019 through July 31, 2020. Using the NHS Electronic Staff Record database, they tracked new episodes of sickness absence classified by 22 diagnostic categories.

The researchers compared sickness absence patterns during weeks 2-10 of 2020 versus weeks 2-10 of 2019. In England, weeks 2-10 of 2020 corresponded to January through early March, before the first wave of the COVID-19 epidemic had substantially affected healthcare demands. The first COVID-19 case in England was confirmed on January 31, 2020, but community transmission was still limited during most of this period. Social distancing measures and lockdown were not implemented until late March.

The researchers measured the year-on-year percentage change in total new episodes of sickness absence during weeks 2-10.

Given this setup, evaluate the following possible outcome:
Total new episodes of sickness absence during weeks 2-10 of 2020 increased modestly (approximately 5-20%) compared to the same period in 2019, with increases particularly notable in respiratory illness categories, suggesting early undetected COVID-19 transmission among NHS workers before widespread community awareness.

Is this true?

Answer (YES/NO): NO